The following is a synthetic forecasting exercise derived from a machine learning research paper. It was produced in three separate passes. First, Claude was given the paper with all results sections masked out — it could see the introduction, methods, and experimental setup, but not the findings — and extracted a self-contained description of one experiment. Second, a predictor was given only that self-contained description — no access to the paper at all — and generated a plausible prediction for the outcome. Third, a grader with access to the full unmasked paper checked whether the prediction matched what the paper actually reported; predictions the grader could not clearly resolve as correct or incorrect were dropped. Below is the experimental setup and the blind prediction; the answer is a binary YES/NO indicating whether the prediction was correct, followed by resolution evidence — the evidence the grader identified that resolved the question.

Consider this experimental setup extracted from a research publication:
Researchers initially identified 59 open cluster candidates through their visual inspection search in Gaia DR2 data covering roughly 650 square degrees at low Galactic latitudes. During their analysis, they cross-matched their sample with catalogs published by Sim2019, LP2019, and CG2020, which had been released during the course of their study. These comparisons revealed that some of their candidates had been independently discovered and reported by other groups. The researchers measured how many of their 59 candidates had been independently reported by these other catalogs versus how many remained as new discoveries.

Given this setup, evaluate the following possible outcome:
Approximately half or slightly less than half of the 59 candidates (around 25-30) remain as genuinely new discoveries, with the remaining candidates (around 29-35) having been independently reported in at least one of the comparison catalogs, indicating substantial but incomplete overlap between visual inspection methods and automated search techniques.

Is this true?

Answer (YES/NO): YES